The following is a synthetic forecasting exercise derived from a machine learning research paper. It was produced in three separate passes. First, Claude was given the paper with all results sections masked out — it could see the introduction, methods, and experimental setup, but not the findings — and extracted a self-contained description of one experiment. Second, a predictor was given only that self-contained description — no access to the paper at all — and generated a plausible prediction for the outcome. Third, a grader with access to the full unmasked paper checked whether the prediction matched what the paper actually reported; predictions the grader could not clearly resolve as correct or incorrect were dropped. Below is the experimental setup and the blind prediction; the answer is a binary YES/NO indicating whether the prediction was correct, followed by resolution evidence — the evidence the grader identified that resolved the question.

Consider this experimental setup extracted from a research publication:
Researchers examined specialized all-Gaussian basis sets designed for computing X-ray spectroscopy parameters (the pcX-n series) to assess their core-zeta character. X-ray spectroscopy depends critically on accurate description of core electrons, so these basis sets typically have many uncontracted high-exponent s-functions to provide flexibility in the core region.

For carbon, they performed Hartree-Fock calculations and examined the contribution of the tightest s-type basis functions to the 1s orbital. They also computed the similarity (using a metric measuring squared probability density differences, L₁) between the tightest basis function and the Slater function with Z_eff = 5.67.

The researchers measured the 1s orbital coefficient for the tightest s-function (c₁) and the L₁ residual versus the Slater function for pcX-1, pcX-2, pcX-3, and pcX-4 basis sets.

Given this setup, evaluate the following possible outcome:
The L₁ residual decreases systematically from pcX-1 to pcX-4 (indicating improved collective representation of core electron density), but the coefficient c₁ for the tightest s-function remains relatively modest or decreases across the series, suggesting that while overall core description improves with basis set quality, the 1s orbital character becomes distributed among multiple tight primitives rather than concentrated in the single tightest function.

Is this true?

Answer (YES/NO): NO